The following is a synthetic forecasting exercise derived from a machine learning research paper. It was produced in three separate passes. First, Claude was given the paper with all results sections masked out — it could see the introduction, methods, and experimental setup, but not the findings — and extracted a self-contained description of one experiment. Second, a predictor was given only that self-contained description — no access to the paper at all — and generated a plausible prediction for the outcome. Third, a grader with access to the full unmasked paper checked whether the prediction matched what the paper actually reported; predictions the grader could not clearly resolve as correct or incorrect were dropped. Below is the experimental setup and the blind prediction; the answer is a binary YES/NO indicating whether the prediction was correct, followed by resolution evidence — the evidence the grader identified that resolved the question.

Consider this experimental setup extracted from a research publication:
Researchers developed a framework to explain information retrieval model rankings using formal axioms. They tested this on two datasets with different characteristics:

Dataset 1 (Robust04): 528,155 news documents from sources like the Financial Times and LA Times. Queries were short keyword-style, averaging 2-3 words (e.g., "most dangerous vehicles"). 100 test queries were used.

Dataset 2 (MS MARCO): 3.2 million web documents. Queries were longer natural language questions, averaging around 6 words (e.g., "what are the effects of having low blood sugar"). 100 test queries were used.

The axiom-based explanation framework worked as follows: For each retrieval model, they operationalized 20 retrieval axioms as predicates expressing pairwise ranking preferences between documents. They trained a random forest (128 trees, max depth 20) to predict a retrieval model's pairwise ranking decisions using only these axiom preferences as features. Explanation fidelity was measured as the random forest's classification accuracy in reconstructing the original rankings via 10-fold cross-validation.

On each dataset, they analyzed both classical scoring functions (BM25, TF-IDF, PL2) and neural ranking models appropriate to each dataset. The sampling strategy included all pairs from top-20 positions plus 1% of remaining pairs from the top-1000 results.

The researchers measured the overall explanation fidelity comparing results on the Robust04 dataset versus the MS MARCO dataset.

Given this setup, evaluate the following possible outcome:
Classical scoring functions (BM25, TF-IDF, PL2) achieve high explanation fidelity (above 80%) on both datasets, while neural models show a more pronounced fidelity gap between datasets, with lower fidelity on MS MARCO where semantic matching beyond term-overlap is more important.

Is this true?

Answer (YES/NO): NO